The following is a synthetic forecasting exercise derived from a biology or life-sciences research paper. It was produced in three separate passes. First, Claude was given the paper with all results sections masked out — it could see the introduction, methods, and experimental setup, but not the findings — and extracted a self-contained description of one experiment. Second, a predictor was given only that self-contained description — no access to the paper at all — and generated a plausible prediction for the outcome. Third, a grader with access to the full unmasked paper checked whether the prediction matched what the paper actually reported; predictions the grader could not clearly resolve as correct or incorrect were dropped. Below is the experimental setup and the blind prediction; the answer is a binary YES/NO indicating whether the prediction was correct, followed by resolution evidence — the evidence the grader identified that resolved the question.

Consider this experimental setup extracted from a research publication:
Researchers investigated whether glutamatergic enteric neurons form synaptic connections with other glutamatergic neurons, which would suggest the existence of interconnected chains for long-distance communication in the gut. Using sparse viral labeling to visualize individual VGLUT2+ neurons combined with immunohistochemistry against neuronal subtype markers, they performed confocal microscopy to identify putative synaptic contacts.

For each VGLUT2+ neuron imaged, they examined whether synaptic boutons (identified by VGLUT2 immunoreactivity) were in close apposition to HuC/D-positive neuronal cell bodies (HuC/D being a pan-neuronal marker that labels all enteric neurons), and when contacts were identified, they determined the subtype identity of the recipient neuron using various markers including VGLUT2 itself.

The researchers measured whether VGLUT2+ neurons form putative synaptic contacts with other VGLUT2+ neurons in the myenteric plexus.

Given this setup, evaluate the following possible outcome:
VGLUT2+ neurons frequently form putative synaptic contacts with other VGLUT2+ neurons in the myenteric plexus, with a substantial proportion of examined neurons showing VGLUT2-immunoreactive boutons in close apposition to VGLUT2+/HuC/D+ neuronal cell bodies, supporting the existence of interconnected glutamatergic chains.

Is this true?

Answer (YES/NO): NO